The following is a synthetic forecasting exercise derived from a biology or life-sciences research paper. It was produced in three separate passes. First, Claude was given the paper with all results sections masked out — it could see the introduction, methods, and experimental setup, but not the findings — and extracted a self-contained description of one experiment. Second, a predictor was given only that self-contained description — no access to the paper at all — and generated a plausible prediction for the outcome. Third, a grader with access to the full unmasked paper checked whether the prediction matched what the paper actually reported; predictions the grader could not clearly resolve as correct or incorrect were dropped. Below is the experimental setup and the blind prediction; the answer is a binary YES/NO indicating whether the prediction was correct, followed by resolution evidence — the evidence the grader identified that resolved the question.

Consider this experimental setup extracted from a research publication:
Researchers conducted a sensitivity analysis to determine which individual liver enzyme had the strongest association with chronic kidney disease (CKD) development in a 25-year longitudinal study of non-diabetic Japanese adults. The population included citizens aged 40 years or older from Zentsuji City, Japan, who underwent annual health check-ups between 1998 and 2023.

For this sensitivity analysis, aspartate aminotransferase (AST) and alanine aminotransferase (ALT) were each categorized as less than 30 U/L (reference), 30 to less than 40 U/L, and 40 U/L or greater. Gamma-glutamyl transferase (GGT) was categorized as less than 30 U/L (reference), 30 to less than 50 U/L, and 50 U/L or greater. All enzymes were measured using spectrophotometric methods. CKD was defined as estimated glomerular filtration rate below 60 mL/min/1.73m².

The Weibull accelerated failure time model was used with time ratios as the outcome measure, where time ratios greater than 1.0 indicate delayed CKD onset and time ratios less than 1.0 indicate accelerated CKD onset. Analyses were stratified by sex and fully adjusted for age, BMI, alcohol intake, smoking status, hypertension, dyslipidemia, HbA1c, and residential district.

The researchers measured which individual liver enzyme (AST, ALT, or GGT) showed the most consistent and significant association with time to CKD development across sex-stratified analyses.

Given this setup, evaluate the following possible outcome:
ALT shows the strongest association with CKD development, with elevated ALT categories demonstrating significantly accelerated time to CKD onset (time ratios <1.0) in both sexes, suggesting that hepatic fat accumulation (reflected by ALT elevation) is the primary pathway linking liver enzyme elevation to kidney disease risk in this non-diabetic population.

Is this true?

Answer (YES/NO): NO